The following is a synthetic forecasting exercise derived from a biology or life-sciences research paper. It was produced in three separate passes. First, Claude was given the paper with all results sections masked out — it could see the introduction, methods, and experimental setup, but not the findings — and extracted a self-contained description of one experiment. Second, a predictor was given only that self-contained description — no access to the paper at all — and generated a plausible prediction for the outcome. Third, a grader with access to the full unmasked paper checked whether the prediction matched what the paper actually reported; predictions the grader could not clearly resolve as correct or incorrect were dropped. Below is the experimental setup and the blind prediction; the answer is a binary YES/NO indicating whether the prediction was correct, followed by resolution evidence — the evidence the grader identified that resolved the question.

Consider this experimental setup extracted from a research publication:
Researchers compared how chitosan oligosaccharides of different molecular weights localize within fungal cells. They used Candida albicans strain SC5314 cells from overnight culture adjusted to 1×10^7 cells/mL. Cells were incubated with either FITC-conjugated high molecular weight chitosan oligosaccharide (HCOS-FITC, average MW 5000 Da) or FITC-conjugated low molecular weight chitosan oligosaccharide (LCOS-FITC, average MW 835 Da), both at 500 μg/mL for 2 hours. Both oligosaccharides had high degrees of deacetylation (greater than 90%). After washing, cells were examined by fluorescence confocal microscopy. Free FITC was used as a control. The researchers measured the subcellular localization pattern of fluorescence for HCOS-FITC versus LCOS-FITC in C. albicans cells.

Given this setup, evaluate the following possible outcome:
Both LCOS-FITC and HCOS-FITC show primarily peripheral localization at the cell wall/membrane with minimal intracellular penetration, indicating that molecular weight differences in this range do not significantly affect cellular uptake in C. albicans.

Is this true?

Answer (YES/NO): NO